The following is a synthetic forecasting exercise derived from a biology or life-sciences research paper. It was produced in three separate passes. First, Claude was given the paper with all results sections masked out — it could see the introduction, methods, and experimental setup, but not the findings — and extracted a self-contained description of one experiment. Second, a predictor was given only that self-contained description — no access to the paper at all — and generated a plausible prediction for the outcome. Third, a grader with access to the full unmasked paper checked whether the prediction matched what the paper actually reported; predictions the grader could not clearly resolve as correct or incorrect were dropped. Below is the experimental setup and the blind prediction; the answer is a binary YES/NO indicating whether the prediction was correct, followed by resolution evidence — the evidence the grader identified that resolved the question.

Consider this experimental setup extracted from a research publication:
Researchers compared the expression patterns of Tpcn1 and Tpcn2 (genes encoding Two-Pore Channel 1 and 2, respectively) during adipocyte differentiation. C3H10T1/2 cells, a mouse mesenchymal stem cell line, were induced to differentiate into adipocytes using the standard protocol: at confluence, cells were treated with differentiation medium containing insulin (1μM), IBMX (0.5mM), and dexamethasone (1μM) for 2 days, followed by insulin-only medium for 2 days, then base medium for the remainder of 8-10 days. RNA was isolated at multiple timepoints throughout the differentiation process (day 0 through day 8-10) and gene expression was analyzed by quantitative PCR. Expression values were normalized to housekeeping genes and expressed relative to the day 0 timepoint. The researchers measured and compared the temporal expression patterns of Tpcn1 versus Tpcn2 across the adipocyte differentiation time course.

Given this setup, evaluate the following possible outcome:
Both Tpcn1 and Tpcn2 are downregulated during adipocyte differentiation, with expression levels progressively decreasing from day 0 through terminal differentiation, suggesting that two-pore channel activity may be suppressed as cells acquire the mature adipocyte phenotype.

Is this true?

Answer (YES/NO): NO